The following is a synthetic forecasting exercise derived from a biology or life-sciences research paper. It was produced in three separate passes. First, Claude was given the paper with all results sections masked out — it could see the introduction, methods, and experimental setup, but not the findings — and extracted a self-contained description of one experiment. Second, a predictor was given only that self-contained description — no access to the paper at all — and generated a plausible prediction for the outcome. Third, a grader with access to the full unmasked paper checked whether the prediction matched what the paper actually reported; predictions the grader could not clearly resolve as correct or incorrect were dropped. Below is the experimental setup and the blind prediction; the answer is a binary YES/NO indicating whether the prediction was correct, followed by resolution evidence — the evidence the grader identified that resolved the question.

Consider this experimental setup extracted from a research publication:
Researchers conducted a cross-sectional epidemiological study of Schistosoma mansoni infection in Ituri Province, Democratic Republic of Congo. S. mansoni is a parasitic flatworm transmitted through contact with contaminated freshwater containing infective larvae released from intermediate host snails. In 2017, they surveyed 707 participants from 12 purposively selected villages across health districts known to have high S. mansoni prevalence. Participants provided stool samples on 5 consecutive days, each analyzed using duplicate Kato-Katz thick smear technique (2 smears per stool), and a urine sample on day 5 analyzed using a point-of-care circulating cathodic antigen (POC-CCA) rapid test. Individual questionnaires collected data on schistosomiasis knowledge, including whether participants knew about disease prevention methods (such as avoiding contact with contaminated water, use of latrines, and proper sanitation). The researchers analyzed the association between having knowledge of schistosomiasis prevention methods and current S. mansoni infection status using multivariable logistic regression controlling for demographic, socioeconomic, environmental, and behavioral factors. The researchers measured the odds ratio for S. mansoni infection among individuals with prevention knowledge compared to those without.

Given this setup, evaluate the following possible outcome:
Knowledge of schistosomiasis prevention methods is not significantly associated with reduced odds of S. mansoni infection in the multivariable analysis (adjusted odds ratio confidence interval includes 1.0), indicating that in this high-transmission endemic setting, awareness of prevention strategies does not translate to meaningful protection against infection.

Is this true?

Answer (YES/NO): NO